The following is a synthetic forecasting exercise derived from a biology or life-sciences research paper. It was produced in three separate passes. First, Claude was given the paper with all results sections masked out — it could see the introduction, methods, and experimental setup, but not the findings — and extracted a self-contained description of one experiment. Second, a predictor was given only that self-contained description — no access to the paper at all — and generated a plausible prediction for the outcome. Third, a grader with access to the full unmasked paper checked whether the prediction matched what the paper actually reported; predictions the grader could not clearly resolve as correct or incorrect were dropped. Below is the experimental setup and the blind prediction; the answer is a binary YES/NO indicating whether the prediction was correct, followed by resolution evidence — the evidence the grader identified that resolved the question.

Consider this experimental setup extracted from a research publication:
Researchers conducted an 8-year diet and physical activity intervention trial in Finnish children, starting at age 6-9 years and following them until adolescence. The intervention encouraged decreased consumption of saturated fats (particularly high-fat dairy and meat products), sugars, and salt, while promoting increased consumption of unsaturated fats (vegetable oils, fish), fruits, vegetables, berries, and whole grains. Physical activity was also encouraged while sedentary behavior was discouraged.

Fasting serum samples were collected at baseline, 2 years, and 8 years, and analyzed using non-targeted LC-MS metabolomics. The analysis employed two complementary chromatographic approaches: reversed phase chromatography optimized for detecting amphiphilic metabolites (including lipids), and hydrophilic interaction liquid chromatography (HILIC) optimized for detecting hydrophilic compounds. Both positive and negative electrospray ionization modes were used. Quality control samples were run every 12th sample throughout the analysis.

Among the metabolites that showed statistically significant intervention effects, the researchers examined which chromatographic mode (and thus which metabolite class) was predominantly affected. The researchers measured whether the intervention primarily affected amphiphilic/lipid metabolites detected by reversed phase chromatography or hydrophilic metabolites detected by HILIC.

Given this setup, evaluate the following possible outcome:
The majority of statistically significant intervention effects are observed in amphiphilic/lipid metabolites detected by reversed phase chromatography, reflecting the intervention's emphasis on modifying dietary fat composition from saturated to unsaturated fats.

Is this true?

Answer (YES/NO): YES